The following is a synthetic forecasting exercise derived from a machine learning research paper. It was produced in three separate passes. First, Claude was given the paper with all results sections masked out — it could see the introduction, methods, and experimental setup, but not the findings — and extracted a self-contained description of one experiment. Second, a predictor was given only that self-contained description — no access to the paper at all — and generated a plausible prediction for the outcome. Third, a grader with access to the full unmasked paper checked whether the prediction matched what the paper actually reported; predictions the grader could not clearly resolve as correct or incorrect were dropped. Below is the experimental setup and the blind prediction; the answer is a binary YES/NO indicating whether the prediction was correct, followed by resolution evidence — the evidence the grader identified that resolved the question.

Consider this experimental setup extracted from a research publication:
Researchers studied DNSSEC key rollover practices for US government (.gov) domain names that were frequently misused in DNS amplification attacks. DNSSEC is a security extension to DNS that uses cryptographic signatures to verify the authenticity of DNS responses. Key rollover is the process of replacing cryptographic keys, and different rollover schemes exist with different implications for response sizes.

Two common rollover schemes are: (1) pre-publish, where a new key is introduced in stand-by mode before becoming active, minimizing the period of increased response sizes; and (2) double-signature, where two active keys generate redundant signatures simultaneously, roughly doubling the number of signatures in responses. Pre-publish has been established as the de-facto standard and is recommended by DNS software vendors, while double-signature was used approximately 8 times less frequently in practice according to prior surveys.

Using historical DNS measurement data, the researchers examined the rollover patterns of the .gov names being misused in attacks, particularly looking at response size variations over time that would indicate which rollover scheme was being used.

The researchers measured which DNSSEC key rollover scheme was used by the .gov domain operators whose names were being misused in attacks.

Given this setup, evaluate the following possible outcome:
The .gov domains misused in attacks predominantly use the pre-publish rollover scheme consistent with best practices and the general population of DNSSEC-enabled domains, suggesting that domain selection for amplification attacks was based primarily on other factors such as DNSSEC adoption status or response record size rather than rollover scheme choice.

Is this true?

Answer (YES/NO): NO